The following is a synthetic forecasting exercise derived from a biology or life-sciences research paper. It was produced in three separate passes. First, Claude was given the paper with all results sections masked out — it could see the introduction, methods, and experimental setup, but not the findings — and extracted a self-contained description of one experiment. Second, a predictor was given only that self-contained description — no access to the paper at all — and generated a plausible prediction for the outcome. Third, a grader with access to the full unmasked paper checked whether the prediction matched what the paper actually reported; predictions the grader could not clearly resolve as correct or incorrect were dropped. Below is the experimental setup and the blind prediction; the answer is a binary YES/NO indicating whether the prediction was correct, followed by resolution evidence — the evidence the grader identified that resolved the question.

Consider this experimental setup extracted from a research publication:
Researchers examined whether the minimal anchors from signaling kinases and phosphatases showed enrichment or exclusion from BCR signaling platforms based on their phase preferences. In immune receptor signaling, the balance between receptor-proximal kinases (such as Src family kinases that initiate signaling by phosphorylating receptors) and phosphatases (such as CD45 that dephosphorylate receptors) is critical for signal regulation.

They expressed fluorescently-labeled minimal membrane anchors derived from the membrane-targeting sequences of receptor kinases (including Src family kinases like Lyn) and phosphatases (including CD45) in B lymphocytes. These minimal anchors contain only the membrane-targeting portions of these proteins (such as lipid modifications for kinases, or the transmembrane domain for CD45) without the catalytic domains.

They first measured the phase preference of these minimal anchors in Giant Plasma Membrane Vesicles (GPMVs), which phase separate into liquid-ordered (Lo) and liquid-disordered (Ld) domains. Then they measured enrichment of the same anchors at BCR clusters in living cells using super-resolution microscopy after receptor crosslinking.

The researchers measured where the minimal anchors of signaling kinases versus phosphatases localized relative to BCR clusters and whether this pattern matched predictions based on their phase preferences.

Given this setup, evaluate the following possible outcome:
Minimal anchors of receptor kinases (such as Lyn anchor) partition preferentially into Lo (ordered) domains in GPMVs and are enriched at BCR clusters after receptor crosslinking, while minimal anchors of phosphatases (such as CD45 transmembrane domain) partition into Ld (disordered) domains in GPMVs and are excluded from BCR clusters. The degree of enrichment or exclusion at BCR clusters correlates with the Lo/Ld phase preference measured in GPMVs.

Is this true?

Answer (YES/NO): YES